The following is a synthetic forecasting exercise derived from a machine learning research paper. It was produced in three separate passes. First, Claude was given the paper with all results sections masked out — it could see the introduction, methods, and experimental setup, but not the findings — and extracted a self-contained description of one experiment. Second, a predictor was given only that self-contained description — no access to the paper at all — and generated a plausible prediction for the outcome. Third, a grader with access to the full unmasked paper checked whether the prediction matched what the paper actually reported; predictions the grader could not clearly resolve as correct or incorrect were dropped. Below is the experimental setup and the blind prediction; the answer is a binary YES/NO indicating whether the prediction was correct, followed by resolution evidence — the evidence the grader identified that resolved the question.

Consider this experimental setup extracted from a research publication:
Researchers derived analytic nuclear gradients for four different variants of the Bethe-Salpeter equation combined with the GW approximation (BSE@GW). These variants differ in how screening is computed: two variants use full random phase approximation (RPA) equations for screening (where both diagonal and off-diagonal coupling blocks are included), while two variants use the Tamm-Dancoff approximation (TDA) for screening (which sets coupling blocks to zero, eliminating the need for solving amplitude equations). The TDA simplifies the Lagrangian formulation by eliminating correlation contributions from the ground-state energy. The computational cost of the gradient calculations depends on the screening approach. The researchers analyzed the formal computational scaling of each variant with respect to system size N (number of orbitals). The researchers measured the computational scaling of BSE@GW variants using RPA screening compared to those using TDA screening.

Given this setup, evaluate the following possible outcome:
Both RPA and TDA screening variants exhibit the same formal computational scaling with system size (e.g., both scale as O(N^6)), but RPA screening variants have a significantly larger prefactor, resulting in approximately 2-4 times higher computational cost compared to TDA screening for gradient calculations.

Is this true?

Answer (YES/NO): NO